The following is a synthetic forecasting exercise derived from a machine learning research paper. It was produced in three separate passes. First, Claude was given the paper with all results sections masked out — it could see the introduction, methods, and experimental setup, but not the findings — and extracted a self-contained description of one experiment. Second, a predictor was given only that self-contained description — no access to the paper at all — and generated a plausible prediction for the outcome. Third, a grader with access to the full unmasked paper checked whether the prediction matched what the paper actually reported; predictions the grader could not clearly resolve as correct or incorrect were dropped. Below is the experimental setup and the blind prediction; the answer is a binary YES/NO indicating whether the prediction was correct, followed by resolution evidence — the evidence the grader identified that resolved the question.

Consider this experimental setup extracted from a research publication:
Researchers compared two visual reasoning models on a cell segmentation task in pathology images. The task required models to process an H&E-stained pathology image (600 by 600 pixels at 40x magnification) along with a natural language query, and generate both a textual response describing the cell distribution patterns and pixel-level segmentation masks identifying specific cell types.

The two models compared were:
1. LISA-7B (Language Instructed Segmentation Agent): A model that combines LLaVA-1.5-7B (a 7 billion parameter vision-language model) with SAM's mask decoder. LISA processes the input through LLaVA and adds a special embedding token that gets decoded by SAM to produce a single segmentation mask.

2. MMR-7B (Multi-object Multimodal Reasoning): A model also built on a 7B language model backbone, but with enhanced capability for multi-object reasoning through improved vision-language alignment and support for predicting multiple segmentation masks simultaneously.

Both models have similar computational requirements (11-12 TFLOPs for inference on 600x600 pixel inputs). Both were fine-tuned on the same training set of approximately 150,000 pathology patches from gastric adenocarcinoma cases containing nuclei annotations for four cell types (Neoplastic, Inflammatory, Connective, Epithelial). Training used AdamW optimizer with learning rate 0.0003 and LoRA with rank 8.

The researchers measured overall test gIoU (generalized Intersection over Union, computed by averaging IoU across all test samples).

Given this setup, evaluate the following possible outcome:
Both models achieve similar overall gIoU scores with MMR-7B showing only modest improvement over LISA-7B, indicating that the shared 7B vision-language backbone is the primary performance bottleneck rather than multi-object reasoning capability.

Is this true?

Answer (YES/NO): NO